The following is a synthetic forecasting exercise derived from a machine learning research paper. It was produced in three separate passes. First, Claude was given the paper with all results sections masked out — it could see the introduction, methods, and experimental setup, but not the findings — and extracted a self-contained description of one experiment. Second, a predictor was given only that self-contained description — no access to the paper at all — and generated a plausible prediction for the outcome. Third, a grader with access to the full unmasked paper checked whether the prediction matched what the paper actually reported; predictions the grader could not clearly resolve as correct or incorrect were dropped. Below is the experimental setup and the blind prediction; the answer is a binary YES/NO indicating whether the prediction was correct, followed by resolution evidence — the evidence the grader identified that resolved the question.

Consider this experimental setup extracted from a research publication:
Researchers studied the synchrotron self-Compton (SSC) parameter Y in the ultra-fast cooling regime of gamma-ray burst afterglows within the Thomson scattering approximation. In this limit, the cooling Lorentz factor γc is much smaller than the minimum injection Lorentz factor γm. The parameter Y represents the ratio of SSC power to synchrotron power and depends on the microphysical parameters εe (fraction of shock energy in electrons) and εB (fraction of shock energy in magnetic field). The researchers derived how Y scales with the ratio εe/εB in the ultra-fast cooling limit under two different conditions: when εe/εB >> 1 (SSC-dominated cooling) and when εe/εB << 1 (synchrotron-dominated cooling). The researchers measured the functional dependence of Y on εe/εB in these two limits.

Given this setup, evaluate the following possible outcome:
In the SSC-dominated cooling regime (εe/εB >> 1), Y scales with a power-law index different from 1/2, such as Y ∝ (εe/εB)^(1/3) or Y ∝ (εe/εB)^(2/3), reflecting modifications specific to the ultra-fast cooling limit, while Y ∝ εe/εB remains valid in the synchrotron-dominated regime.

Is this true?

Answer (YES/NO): NO